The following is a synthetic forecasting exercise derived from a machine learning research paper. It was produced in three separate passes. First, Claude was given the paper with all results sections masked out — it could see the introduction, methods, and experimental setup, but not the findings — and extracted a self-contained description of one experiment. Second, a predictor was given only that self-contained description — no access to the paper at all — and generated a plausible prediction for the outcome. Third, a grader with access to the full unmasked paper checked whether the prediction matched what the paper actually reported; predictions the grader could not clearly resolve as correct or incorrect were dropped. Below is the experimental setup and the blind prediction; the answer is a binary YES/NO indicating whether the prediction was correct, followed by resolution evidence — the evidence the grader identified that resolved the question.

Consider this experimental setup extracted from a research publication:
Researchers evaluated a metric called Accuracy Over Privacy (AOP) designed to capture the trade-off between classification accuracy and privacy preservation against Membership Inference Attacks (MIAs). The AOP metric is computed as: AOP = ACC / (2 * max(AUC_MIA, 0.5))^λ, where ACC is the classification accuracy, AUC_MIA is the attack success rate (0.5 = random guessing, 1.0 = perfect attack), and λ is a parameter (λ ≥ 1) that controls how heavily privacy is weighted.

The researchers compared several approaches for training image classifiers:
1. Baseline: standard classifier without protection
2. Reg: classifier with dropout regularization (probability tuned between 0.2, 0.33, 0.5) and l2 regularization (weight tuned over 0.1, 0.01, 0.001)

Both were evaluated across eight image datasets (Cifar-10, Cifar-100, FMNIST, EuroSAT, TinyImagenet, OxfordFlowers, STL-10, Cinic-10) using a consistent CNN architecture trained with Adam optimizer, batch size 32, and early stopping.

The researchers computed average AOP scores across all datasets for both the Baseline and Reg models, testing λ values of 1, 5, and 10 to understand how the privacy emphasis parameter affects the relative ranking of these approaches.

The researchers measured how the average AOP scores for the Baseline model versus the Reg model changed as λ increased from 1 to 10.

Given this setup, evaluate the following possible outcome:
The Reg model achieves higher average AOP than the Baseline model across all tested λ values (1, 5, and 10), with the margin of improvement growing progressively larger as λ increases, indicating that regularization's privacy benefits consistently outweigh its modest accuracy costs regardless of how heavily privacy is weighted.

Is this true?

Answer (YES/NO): NO